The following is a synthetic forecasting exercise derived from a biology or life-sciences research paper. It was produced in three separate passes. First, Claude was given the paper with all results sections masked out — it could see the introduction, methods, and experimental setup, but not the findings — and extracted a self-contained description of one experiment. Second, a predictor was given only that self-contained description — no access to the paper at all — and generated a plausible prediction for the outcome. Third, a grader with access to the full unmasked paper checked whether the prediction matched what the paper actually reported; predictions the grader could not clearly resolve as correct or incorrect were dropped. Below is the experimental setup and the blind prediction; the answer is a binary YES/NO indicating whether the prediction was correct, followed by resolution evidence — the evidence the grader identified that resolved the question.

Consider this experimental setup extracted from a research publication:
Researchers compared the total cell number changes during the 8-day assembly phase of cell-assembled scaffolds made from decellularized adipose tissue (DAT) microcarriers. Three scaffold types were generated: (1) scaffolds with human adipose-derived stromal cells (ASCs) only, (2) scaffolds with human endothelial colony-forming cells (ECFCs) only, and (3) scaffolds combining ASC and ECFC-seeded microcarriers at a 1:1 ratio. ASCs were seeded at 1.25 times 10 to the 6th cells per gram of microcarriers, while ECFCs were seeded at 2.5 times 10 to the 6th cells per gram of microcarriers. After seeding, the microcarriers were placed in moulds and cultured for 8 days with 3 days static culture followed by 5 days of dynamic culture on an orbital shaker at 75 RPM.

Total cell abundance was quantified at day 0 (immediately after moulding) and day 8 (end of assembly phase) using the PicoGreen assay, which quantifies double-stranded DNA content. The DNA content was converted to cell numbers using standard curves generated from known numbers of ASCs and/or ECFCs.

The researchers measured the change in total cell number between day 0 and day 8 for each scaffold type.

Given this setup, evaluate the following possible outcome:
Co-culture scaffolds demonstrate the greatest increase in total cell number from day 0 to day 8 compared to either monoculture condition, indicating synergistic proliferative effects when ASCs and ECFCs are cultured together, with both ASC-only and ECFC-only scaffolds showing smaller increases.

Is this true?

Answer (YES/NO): NO